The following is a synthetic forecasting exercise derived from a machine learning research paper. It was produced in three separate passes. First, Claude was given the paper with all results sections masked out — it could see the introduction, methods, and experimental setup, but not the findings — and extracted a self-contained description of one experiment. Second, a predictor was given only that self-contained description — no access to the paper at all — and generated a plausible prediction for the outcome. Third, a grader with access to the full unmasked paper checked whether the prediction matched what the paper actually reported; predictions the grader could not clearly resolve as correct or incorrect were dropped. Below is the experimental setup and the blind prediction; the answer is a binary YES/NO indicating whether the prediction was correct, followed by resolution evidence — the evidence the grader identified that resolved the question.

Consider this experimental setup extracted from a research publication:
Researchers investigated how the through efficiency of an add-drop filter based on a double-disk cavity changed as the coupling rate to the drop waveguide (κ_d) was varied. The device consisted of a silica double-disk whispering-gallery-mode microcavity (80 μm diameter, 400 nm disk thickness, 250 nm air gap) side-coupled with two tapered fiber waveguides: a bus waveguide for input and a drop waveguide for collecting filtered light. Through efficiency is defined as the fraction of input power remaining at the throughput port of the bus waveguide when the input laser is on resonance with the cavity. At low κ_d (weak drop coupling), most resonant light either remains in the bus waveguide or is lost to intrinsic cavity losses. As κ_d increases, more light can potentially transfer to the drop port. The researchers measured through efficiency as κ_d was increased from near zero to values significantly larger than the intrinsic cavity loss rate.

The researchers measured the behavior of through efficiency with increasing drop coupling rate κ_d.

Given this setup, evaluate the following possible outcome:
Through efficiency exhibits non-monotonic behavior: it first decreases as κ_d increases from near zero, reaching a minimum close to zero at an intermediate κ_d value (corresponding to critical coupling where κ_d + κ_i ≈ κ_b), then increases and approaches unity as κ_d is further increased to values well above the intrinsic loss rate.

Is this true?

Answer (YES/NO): YES